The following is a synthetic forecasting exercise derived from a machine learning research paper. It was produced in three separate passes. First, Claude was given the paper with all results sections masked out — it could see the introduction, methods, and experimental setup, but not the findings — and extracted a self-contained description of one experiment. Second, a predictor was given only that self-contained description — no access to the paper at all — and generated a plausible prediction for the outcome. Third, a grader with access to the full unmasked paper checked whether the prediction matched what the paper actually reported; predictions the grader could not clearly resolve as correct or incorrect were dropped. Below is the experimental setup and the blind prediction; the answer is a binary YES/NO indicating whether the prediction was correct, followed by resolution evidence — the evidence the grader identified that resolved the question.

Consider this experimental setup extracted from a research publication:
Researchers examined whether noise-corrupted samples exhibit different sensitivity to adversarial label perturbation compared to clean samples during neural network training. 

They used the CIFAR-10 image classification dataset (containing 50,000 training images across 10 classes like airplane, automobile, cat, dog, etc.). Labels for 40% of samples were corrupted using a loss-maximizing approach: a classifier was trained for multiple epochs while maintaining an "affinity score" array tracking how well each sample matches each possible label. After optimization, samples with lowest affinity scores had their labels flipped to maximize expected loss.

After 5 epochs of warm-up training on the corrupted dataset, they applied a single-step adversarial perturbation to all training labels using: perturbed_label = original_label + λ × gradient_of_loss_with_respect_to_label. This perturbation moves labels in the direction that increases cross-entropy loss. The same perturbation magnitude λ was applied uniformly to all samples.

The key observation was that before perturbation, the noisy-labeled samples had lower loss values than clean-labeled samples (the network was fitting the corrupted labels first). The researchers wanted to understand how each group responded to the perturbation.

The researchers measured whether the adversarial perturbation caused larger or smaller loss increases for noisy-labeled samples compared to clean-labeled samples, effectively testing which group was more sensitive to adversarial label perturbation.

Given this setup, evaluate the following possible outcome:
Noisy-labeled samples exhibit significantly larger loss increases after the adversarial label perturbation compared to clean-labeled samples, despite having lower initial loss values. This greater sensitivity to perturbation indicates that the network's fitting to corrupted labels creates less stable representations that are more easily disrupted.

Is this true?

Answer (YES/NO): YES